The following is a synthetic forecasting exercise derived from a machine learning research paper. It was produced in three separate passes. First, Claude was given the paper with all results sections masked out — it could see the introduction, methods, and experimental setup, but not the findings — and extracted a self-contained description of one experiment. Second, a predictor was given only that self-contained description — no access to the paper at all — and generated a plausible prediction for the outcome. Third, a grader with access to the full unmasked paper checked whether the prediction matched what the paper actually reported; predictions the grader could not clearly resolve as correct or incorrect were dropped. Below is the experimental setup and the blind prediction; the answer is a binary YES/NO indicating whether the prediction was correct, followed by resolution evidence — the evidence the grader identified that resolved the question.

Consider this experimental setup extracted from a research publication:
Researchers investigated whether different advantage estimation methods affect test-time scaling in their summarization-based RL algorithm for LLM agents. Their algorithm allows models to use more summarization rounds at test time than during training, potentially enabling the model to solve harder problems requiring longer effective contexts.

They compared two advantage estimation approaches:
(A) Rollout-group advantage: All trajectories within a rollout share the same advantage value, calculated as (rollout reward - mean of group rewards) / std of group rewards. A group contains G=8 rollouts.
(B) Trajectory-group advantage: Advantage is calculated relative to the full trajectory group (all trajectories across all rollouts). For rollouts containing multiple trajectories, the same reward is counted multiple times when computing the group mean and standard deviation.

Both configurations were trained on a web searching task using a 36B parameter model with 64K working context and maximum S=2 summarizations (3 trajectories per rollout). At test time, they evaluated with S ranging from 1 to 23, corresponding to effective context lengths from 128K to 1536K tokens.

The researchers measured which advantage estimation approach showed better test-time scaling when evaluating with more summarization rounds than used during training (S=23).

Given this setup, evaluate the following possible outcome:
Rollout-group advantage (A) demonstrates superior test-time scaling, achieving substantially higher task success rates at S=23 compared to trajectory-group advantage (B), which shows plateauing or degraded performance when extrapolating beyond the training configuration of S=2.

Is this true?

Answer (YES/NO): NO